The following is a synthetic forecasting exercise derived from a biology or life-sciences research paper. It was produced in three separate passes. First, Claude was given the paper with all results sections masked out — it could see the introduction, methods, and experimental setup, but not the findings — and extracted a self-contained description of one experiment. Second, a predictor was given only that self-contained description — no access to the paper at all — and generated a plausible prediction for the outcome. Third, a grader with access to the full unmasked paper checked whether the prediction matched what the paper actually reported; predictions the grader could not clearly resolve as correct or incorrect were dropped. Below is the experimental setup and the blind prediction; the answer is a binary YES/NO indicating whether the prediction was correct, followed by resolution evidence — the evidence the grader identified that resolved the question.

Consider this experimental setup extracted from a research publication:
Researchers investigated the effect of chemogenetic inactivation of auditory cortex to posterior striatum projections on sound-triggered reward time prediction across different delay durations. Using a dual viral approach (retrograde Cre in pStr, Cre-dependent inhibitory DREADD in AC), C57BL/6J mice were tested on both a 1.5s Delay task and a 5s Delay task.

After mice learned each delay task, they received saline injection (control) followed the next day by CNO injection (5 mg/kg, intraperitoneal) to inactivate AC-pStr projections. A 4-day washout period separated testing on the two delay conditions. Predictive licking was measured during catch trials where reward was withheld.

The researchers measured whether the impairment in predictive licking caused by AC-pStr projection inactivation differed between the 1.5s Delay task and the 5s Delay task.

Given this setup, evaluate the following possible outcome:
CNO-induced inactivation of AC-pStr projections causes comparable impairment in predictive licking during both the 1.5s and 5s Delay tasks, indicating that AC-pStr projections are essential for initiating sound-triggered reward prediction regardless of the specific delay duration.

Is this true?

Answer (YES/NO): YES